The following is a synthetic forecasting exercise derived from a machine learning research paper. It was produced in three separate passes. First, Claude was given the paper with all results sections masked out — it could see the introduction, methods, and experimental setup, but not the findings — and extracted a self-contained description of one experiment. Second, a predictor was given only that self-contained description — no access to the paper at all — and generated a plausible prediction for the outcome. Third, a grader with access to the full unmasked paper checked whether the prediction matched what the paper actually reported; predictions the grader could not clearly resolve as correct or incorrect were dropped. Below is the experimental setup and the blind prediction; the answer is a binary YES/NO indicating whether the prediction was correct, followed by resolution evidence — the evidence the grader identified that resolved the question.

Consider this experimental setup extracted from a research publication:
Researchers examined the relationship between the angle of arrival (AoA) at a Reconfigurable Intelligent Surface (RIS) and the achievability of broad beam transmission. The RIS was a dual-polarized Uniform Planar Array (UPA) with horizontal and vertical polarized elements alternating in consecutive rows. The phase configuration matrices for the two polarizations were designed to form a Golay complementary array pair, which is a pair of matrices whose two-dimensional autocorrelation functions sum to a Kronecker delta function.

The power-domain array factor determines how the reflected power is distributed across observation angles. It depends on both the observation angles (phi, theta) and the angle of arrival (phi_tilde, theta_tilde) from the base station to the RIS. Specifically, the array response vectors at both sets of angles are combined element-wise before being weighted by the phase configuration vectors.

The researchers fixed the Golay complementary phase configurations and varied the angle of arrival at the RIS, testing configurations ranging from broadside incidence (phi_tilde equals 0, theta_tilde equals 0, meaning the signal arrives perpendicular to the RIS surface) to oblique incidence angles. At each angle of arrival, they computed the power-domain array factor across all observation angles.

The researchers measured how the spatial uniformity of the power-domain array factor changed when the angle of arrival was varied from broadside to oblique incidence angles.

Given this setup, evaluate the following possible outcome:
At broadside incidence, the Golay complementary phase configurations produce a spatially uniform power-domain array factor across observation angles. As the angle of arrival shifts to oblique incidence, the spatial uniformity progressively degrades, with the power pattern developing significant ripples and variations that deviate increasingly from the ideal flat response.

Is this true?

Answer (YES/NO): NO